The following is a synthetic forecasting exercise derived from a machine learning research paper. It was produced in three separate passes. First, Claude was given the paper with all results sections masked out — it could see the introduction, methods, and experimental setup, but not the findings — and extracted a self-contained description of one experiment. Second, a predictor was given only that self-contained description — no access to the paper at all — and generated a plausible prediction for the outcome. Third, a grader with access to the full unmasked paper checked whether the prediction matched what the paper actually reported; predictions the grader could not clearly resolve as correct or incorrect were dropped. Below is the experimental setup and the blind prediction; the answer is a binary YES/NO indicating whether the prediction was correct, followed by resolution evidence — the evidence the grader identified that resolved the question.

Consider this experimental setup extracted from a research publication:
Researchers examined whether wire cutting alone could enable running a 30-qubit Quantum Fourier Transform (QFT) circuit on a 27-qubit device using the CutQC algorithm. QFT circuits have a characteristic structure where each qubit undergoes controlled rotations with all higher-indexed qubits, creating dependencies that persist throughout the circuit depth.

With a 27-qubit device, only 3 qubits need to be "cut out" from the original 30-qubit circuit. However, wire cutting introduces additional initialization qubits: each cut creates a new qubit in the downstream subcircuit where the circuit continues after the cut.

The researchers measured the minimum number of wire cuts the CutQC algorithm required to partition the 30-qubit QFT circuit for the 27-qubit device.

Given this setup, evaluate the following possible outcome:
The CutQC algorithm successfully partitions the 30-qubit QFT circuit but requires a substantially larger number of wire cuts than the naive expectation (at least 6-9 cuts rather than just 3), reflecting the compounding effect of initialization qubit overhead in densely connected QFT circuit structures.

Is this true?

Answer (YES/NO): YES